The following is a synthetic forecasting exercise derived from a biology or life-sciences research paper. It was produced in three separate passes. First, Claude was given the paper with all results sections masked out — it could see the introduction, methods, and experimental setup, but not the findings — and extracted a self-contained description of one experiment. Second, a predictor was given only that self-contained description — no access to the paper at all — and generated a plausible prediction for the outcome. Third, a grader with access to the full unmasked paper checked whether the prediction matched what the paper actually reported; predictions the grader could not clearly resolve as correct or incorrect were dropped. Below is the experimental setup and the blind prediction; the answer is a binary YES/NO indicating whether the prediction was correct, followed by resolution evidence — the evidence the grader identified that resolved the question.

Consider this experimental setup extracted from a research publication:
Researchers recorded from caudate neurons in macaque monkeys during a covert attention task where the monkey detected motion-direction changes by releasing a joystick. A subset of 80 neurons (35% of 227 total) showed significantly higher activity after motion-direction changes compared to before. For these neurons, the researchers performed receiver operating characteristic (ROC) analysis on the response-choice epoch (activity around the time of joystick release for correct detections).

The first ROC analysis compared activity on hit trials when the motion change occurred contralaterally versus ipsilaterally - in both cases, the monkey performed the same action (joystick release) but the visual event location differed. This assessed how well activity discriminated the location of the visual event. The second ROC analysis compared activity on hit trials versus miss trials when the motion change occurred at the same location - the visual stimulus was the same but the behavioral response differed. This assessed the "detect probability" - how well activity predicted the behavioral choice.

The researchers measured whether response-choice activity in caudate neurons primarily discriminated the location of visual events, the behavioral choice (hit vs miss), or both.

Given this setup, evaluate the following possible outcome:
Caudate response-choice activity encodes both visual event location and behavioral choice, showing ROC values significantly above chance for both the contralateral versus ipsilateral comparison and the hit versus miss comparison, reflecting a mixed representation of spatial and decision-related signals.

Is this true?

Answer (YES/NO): YES